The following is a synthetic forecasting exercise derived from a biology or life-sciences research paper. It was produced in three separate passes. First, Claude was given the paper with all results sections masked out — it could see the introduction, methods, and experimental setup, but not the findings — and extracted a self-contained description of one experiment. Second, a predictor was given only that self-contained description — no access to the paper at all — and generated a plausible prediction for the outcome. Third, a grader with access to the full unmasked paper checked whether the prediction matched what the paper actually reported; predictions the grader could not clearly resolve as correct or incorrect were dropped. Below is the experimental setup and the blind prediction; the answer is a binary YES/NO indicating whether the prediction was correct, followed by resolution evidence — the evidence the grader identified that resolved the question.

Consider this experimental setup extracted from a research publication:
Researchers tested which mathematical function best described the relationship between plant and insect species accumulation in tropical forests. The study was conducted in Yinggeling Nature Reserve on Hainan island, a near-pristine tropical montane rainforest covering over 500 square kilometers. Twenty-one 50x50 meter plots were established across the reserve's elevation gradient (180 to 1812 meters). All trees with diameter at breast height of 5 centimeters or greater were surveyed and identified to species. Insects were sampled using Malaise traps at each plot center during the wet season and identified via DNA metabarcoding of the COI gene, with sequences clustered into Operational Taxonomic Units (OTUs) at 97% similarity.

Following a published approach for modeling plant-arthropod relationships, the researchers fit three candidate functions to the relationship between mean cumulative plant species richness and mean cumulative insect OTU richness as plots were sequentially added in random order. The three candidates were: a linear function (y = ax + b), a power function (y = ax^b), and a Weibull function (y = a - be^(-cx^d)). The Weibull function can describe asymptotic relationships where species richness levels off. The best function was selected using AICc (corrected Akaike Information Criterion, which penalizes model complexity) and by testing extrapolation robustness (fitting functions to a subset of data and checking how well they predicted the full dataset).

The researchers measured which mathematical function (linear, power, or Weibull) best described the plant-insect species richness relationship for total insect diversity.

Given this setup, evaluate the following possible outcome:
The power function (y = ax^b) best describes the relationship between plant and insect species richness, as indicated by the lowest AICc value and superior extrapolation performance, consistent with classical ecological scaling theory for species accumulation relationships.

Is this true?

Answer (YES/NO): NO